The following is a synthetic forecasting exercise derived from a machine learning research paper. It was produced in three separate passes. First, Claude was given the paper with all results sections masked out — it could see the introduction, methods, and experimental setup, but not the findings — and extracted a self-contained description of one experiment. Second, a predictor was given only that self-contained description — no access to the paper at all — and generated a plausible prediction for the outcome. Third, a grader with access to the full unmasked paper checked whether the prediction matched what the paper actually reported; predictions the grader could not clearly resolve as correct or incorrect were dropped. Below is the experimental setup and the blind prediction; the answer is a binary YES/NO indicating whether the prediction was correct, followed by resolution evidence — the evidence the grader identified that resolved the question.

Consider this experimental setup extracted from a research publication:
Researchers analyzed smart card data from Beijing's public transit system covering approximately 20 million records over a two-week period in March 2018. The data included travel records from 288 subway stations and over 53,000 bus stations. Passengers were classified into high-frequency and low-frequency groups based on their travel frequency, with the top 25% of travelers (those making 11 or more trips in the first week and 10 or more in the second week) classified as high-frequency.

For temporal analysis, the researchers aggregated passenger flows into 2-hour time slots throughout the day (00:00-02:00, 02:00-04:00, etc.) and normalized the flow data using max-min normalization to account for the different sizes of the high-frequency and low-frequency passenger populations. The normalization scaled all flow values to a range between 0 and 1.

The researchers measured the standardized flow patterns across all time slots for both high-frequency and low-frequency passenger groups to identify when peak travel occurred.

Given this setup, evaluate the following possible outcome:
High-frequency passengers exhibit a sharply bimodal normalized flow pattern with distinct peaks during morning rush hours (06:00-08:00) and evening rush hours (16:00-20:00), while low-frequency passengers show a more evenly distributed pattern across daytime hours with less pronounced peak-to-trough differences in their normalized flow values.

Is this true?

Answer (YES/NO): NO